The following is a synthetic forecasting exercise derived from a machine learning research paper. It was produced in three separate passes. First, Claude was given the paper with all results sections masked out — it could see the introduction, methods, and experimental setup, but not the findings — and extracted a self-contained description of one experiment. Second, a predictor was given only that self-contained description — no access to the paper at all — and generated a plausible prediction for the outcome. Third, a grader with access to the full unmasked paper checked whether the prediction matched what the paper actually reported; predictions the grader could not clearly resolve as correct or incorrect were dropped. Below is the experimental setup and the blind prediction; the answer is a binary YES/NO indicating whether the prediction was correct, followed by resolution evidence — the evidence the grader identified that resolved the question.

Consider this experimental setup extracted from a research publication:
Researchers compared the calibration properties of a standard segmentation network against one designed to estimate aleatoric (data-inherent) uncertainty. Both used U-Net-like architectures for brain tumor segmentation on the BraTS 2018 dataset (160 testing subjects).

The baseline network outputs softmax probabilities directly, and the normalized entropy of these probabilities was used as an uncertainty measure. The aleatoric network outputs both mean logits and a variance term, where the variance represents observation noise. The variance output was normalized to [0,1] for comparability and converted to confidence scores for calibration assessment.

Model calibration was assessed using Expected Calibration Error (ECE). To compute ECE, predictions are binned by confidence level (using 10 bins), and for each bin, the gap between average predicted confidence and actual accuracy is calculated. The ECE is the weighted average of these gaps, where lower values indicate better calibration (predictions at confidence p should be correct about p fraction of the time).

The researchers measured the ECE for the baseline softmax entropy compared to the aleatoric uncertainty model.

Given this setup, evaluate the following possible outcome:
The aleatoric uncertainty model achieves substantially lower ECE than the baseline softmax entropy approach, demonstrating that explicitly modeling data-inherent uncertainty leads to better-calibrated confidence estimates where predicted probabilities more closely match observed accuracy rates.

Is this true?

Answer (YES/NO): NO